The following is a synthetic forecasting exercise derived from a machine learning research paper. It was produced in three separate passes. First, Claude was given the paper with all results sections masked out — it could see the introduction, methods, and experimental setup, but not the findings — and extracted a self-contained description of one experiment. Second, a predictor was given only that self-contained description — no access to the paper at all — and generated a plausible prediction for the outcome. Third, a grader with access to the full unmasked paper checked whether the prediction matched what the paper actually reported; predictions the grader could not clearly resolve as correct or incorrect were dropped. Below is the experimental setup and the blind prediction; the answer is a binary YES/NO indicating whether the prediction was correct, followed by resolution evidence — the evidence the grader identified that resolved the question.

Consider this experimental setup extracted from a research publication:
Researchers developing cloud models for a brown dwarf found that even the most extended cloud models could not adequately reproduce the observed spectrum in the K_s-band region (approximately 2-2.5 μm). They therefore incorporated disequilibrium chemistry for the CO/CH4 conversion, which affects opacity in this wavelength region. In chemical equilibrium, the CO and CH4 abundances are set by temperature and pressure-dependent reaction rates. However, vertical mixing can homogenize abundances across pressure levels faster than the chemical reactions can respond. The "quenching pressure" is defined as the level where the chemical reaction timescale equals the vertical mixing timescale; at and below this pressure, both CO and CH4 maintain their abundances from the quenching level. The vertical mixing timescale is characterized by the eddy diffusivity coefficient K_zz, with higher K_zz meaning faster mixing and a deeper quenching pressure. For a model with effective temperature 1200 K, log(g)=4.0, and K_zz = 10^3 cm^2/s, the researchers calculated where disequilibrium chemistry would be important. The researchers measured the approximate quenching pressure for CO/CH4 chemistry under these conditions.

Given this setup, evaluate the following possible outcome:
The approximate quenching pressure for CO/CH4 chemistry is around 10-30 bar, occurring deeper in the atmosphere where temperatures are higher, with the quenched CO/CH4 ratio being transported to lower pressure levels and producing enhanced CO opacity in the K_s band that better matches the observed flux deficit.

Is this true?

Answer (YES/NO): NO